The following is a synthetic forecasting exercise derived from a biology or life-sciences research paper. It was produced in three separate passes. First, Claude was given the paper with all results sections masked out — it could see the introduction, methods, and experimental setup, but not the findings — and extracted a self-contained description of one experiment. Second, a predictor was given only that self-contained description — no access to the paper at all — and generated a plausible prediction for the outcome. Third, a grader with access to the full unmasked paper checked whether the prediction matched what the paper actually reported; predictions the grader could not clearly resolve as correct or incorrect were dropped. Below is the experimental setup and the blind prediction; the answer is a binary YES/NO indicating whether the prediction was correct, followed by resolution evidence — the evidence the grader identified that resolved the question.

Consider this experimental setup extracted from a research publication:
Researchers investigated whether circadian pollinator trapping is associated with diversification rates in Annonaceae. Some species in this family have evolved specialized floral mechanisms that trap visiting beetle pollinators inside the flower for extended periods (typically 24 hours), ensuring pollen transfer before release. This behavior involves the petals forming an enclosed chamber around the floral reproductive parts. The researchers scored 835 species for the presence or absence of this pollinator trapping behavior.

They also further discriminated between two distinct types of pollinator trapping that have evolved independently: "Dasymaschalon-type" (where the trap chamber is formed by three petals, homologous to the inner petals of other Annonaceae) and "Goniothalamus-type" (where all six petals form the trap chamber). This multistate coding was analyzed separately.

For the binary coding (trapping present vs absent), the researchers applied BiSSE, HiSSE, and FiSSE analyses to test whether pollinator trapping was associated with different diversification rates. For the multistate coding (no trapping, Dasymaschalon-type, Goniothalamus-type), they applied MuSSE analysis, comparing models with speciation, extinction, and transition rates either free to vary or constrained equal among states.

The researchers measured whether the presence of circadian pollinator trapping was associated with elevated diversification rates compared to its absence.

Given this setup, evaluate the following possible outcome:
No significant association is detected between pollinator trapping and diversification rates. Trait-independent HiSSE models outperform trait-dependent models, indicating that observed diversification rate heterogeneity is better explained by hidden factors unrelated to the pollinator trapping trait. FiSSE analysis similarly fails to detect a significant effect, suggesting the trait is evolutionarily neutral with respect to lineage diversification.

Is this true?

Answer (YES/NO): NO